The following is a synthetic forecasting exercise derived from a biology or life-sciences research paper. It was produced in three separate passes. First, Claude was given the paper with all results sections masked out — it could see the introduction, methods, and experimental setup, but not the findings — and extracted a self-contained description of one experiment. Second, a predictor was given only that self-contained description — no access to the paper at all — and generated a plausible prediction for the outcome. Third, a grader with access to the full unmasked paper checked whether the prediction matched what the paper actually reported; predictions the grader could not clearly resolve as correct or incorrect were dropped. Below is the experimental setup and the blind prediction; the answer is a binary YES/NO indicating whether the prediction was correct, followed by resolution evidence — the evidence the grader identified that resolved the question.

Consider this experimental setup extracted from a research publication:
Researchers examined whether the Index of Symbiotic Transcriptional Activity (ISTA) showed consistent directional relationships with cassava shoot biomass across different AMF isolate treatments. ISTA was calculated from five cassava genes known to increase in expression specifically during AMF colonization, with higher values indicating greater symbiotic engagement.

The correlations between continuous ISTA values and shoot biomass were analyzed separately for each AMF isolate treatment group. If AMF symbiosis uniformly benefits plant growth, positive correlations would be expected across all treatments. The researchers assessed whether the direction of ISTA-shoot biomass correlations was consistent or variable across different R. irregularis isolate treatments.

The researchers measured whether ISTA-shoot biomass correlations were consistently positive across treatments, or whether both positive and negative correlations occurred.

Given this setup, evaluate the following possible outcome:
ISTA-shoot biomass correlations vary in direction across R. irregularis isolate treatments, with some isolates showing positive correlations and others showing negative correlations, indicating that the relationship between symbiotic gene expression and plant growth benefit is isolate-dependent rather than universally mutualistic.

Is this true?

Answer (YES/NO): YES